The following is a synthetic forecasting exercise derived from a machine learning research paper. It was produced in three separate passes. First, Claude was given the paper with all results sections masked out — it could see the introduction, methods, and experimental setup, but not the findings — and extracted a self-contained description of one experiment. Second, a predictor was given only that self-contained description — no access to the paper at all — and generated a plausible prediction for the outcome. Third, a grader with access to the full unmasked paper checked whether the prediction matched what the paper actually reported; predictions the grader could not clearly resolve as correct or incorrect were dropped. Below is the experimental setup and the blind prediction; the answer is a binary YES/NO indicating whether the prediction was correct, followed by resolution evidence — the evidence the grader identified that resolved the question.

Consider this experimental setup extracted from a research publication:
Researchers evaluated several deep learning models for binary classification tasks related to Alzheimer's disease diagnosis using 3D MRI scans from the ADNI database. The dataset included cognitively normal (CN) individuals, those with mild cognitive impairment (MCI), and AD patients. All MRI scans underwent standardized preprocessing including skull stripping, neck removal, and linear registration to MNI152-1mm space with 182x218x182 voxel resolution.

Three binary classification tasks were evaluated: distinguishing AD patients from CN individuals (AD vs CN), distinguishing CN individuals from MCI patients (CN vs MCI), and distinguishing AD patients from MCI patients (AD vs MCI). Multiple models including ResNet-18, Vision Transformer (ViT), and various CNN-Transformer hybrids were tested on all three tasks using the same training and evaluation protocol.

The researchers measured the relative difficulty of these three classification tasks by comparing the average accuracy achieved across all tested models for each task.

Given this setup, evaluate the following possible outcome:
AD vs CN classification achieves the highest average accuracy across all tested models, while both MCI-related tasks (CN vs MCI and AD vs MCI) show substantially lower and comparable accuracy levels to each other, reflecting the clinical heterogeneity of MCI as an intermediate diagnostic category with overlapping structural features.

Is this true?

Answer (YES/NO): NO